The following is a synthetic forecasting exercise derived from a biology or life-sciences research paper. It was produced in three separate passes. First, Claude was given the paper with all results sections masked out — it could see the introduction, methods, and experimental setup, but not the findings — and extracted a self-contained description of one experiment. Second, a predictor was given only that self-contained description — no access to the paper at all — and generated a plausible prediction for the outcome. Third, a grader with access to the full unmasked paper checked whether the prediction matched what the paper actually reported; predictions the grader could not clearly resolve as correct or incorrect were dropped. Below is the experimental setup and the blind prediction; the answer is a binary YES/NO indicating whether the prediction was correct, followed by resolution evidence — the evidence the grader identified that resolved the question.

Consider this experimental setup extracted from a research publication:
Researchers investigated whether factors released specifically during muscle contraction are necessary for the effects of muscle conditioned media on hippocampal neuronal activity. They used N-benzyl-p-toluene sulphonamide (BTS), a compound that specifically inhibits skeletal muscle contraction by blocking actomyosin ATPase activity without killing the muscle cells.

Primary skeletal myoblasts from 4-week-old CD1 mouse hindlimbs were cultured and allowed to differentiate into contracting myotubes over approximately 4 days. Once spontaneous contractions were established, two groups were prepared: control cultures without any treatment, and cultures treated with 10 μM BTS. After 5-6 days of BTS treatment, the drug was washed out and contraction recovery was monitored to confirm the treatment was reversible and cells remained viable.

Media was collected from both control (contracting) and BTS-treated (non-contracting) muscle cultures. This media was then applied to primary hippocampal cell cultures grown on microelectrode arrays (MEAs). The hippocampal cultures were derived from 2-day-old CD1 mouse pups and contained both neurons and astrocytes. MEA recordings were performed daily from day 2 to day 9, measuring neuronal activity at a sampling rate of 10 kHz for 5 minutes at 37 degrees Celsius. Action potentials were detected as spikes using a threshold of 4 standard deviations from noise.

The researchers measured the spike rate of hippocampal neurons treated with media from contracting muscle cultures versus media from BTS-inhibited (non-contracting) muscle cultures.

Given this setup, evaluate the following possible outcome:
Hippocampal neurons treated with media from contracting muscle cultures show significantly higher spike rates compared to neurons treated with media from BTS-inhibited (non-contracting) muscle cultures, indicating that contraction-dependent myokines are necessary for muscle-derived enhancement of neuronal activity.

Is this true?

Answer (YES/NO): YES